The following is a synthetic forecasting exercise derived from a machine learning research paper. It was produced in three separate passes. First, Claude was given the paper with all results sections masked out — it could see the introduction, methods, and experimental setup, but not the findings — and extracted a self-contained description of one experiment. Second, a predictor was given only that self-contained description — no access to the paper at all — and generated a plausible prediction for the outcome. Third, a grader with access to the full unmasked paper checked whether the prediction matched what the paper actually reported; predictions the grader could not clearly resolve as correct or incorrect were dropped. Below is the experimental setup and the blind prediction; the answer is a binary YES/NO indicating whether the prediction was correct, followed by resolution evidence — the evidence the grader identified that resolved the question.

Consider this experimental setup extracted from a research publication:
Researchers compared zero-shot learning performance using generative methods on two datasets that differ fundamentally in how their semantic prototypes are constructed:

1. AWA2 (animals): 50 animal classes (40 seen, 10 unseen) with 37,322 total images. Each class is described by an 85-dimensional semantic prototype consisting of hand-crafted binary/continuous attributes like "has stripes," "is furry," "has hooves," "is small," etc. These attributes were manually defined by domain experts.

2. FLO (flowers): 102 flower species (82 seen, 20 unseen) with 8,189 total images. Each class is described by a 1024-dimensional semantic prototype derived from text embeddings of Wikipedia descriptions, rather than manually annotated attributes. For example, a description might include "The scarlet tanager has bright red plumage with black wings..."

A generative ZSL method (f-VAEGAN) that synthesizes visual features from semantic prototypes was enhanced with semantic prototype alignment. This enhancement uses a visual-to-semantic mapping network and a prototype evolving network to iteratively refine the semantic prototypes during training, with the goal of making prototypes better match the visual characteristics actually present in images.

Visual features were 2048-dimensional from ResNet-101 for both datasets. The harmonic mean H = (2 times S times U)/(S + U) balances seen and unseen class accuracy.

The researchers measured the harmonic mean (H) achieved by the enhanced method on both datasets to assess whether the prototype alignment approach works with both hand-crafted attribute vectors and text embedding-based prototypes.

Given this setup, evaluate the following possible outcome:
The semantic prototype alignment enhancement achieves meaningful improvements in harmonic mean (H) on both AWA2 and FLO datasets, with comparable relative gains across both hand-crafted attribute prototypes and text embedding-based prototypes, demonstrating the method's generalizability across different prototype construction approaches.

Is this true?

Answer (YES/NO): YES